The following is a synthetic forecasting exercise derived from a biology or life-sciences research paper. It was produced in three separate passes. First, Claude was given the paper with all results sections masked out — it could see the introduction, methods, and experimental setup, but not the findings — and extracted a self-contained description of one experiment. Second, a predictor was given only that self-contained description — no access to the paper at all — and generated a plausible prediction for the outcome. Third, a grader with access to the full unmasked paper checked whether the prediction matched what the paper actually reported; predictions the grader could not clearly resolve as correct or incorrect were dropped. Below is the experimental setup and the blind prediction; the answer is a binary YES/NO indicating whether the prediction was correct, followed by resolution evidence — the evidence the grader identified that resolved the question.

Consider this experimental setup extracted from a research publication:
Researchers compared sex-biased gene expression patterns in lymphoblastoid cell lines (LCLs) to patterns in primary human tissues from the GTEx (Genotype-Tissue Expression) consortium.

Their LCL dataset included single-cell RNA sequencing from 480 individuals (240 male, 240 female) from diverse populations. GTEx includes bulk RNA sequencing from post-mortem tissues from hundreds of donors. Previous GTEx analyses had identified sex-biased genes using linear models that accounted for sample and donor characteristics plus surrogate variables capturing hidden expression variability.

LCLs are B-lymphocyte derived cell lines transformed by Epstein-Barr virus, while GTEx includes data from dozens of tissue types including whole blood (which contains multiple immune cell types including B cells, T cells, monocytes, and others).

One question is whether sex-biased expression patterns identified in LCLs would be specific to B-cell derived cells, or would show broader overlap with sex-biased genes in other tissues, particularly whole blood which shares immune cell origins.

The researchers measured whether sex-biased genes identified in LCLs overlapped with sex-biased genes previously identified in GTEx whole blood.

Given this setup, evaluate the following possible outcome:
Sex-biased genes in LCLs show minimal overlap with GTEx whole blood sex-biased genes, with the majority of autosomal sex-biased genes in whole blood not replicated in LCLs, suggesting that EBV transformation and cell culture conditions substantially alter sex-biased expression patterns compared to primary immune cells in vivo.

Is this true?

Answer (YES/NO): NO